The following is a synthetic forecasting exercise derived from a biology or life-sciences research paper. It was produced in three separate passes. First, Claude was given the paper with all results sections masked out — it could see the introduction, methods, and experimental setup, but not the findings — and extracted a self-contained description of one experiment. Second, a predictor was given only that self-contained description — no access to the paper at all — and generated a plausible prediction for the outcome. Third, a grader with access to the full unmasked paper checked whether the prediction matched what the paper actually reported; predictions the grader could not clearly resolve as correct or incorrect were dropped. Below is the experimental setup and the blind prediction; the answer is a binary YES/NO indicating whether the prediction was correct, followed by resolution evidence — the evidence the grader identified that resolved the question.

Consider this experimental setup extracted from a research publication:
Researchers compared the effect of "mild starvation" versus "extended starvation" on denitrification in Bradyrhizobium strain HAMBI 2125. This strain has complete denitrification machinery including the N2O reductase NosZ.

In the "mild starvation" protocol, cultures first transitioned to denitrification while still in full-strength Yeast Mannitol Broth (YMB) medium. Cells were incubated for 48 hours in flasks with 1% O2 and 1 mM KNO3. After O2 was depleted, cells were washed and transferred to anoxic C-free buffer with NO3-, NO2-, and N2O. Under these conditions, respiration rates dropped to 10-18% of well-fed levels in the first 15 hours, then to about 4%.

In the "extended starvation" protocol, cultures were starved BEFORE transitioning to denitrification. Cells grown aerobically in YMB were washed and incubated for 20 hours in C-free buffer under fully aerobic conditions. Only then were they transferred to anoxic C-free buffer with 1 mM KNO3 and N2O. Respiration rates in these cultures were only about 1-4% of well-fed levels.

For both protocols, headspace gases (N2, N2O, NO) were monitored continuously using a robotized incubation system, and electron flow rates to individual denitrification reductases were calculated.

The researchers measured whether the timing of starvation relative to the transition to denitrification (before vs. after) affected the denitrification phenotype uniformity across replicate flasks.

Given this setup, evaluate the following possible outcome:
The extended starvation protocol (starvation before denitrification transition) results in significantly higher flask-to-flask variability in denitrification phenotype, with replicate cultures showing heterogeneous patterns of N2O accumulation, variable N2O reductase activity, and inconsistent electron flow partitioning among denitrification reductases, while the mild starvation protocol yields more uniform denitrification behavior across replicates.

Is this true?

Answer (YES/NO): NO